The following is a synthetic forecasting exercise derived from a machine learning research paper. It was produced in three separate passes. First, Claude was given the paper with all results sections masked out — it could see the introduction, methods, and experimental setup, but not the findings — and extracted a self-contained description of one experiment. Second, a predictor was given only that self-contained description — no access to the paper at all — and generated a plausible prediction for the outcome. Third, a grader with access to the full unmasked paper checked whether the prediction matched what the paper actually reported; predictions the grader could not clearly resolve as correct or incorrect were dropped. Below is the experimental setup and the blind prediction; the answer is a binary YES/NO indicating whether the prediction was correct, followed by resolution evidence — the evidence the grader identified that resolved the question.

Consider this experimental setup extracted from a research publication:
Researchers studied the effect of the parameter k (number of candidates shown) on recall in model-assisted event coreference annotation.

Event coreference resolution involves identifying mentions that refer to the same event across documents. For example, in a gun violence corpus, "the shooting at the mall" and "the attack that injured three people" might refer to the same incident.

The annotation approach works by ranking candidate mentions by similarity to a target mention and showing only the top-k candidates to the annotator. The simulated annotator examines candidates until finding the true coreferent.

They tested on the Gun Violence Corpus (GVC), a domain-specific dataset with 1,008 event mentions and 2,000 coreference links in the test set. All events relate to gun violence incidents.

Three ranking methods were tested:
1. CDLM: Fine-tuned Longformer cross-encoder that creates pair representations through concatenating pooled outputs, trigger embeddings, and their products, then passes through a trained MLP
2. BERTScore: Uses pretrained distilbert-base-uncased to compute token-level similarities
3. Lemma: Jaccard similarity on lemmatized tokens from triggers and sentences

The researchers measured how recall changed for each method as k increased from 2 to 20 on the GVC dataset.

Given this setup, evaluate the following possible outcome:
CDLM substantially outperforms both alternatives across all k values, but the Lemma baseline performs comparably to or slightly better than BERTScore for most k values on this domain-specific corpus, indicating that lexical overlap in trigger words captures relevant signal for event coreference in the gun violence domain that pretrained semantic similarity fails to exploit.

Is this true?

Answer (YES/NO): NO